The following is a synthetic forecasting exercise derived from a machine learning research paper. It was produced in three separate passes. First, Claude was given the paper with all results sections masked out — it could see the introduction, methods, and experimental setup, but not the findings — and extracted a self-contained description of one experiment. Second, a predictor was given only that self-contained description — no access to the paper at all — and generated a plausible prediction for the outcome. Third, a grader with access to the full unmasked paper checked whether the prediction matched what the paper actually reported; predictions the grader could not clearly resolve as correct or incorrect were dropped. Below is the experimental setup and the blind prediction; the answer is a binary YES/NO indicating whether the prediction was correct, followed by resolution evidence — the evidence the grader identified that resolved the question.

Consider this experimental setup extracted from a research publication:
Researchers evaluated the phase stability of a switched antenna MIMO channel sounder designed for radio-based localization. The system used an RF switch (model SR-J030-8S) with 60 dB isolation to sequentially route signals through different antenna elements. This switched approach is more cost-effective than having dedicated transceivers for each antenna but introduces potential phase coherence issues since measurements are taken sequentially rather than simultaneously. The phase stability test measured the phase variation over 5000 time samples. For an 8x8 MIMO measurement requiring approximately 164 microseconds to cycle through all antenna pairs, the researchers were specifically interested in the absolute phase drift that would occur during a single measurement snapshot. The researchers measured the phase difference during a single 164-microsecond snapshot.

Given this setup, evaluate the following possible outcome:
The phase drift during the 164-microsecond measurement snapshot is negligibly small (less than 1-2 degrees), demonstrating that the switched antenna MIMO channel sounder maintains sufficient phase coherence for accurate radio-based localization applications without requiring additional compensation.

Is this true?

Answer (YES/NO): YES